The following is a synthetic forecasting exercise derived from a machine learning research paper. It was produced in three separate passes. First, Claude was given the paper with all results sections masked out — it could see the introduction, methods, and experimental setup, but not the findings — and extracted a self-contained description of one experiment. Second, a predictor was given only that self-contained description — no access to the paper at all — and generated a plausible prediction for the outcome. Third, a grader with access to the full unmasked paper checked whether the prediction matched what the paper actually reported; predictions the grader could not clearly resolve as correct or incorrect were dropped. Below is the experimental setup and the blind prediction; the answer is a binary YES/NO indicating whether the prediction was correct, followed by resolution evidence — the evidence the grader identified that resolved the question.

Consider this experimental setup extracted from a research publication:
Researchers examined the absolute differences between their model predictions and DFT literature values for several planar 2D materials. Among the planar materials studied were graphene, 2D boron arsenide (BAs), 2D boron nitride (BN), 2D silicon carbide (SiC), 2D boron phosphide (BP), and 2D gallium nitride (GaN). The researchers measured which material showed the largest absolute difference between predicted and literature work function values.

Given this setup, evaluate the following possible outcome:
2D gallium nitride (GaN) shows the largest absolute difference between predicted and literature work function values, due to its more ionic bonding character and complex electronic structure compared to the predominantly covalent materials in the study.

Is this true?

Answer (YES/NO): NO